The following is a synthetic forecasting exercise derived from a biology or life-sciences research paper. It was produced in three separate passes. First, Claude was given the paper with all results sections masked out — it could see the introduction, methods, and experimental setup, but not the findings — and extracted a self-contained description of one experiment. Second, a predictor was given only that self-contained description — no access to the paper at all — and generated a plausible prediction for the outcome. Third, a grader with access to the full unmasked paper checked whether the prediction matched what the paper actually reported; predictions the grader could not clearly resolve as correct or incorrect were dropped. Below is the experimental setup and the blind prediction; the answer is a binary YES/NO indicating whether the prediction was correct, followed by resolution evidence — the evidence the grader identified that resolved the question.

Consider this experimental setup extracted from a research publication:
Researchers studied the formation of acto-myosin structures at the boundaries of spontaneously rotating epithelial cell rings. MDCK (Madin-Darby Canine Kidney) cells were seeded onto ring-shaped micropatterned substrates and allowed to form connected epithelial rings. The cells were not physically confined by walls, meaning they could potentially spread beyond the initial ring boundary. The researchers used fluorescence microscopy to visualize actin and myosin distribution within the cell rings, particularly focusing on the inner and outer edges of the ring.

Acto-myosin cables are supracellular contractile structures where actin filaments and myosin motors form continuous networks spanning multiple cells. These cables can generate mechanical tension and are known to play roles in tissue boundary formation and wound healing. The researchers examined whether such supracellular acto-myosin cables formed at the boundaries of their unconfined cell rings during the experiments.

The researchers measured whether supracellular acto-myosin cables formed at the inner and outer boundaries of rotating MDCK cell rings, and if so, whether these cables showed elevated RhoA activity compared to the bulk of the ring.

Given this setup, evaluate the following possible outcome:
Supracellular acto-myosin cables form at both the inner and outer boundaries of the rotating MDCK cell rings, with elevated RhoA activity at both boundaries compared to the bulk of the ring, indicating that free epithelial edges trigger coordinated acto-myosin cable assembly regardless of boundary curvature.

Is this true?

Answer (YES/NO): YES